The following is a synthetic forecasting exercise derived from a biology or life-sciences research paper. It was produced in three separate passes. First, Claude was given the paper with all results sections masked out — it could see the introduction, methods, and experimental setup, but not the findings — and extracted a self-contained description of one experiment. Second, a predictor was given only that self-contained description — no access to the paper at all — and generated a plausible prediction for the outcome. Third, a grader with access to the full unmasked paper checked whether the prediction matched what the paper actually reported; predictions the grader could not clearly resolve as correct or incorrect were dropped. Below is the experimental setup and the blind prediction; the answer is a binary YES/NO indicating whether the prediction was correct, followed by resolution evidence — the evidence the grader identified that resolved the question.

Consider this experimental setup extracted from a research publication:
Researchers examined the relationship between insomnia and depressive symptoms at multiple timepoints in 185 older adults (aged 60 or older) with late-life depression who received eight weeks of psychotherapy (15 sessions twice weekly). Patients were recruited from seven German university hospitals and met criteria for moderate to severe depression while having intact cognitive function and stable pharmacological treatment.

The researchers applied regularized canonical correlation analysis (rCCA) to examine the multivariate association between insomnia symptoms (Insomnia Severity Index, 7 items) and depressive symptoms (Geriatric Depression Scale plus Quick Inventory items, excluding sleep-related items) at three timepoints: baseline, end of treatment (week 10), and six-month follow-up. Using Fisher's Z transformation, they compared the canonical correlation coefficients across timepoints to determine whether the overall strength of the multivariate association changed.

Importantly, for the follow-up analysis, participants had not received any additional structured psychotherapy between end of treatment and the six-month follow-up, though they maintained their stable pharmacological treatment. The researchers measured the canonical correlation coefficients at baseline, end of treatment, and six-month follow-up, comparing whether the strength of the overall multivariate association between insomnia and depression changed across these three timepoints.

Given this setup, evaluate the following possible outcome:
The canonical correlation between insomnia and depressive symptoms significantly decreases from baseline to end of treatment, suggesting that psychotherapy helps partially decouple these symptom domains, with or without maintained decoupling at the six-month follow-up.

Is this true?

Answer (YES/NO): NO